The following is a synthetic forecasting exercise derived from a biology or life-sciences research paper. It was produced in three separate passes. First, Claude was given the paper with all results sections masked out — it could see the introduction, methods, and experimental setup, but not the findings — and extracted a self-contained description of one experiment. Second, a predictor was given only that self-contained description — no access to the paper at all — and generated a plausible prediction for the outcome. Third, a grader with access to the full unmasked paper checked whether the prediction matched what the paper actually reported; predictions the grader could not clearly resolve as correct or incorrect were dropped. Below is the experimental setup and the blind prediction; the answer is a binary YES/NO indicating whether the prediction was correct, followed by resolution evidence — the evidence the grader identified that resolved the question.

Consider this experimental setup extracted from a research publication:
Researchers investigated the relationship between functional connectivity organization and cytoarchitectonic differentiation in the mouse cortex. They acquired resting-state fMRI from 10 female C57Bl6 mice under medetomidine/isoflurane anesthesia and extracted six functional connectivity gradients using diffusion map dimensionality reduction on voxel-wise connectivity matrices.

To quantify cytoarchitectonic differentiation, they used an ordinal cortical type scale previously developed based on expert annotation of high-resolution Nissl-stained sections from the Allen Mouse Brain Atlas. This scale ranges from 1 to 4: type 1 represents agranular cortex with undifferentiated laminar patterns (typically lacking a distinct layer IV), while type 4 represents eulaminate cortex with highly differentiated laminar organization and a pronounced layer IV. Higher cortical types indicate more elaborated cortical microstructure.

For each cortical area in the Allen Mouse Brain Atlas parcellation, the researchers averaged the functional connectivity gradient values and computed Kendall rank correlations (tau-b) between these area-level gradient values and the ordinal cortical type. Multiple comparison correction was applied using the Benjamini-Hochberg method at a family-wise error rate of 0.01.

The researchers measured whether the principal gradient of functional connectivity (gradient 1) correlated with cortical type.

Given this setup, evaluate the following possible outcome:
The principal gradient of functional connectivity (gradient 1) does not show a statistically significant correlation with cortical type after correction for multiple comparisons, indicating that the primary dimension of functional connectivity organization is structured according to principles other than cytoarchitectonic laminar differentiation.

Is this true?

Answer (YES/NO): YES